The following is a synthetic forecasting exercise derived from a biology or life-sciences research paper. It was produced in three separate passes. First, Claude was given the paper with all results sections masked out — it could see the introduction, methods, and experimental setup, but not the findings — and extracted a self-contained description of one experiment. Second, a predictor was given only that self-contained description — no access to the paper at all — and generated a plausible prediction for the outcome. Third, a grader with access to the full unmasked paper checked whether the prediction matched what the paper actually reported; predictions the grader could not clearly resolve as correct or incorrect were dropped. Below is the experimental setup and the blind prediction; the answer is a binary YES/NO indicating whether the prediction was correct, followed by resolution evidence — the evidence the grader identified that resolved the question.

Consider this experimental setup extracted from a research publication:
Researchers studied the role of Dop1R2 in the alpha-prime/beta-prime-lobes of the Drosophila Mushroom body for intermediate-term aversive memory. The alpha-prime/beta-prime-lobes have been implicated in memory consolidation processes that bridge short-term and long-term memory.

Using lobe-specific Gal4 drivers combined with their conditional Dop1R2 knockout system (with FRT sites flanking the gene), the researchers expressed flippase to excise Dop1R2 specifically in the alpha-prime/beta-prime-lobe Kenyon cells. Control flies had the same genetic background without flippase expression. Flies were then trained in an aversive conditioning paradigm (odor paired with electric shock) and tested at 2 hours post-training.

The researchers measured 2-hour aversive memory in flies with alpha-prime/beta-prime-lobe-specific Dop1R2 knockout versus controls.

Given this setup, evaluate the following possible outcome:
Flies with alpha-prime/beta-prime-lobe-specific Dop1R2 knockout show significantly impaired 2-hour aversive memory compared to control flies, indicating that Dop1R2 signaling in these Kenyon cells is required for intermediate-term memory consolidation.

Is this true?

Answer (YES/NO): YES